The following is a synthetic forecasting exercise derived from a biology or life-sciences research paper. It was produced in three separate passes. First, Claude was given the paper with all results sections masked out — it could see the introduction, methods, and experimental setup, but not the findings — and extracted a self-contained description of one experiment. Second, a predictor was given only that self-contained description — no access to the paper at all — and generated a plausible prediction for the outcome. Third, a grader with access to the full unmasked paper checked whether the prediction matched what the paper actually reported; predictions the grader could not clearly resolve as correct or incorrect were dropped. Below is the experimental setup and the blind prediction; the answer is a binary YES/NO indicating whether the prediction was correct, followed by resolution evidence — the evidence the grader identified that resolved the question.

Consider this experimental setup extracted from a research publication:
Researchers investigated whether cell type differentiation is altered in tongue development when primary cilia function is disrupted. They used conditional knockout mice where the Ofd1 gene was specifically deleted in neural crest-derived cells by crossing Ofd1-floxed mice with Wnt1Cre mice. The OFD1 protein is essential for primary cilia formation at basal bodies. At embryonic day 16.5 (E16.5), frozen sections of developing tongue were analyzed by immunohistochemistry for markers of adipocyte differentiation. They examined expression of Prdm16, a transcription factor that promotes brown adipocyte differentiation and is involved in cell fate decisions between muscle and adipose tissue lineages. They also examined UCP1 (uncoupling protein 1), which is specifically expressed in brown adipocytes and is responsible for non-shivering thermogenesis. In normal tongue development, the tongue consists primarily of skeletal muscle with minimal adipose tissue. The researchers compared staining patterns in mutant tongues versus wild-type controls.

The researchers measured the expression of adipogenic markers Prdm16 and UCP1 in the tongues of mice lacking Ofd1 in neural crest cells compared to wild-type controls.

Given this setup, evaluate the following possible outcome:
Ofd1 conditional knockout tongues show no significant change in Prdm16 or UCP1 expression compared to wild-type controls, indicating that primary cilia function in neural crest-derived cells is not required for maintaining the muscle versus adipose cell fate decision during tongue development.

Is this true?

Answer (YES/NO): NO